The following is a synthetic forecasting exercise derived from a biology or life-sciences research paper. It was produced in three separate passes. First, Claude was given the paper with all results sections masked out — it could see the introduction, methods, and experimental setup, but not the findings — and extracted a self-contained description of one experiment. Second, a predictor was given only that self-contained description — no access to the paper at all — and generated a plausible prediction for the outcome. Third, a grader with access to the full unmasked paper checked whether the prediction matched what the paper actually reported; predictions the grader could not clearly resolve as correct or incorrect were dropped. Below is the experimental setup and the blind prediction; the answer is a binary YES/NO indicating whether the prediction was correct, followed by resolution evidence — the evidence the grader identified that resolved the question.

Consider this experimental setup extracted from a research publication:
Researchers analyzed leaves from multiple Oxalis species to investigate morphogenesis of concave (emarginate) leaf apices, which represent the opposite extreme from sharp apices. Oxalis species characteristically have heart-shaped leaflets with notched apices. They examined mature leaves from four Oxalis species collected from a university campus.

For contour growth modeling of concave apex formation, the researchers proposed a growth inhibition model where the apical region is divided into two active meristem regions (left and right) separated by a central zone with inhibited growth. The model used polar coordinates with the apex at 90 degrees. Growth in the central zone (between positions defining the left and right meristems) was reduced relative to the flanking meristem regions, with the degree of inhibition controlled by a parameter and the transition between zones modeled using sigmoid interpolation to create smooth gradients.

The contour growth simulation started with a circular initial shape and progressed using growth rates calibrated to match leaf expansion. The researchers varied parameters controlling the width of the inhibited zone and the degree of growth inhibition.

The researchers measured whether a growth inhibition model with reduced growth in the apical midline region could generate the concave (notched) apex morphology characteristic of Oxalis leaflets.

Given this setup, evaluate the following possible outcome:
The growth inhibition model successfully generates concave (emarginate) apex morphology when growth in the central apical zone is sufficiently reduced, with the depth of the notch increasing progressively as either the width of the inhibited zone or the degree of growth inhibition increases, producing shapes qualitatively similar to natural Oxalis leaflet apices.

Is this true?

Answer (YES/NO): YES